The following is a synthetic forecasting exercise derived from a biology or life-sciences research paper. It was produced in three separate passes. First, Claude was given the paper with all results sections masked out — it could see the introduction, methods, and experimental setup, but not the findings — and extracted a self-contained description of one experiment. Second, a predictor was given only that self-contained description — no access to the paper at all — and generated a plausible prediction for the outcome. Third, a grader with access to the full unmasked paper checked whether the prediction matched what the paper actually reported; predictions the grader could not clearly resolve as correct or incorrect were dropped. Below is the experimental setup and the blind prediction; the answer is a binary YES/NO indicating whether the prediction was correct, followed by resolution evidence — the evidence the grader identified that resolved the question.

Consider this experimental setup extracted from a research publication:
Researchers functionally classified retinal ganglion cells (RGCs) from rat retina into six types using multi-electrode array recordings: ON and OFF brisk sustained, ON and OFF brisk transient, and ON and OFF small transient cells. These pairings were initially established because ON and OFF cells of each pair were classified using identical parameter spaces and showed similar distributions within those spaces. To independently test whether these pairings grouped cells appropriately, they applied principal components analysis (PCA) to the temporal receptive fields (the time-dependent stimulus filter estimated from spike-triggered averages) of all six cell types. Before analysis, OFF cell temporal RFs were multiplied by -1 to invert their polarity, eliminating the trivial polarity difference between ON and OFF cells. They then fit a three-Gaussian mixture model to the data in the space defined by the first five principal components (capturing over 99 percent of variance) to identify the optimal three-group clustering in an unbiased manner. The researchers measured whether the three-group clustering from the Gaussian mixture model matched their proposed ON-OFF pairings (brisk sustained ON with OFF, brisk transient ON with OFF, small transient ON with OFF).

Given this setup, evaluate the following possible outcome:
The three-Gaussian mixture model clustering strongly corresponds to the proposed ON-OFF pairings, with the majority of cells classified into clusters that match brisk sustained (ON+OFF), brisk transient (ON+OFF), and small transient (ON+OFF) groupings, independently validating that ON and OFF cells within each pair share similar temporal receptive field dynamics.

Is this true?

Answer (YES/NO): YES